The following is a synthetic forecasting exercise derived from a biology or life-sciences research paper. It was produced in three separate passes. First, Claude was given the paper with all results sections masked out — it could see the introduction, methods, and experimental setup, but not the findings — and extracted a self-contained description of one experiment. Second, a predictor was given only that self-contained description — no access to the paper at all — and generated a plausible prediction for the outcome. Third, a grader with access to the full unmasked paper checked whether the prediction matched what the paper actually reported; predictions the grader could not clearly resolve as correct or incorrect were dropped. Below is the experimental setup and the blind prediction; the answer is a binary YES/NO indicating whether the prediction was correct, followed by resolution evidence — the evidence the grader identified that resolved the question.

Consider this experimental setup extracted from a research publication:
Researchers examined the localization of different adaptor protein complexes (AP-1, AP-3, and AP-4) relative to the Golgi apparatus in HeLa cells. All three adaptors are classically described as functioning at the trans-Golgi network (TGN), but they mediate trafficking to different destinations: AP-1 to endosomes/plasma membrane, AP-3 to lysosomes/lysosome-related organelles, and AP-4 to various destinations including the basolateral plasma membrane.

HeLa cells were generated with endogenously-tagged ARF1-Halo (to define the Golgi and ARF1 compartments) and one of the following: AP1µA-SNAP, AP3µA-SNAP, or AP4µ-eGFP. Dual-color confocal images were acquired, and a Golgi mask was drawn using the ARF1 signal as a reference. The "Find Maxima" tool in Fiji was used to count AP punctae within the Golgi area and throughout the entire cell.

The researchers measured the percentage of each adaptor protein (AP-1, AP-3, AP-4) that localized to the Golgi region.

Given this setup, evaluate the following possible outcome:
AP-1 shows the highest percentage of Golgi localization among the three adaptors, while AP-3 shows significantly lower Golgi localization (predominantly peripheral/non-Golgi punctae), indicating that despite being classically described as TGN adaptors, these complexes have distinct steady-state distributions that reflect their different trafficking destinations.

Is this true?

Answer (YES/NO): NO